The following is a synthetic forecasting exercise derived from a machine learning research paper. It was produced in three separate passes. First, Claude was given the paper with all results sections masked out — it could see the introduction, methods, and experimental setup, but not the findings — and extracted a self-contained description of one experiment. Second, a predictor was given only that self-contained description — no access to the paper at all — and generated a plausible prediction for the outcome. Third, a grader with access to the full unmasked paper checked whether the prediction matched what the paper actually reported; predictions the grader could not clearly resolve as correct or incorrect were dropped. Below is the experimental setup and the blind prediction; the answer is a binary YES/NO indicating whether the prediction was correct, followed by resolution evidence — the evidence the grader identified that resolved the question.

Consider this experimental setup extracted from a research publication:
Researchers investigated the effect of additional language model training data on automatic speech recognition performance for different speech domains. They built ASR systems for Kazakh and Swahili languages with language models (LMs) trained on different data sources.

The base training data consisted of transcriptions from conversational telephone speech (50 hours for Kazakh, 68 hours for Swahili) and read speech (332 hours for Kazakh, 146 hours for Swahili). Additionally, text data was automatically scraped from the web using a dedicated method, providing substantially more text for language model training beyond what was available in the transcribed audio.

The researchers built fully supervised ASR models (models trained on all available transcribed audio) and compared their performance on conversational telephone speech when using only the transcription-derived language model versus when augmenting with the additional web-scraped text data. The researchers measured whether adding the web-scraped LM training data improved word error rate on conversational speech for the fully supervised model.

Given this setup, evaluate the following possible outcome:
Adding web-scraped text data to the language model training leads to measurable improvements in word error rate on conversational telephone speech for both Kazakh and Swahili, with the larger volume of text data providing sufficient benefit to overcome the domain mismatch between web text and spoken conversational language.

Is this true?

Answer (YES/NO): NO